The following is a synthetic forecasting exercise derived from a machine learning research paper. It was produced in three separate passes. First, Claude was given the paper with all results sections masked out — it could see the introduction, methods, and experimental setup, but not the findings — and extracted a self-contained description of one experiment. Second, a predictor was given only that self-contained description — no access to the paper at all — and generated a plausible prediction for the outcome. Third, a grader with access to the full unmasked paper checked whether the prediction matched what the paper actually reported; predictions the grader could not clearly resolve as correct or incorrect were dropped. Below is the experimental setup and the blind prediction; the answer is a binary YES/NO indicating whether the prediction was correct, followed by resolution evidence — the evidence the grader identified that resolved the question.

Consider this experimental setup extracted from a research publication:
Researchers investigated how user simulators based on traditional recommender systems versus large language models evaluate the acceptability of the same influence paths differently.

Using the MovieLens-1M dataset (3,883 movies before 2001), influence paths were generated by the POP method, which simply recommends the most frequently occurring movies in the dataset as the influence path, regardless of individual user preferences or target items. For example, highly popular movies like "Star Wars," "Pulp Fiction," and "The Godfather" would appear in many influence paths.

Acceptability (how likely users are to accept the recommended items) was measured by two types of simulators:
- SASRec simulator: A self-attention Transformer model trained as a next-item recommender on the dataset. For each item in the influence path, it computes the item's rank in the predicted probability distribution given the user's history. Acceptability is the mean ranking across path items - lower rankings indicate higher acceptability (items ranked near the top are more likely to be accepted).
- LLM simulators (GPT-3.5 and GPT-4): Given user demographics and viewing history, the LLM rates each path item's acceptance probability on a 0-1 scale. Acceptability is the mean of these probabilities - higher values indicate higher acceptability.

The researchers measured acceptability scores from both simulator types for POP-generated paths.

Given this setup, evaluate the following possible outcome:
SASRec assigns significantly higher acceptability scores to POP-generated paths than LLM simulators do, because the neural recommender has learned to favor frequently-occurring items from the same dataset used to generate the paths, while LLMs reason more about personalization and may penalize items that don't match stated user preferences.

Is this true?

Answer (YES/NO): YES